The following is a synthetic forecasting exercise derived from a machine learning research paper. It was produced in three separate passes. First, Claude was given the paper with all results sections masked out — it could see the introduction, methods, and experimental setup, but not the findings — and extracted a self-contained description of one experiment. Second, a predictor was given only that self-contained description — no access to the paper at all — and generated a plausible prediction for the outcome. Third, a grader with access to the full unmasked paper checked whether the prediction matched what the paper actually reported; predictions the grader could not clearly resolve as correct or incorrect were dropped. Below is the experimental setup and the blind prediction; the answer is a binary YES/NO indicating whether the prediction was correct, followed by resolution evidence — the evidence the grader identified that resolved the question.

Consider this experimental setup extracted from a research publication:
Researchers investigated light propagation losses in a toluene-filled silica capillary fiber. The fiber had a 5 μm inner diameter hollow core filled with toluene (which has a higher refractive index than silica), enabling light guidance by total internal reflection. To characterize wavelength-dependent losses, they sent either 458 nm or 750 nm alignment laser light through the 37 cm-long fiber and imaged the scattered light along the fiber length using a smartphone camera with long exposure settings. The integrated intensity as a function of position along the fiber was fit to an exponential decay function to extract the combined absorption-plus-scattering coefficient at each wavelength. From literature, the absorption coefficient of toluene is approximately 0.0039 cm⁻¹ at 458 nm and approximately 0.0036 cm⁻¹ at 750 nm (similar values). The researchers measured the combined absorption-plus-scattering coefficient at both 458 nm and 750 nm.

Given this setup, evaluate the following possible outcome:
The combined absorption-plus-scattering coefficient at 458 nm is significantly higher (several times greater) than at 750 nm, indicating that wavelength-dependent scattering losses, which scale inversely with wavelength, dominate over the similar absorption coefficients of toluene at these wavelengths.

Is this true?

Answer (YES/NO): YES